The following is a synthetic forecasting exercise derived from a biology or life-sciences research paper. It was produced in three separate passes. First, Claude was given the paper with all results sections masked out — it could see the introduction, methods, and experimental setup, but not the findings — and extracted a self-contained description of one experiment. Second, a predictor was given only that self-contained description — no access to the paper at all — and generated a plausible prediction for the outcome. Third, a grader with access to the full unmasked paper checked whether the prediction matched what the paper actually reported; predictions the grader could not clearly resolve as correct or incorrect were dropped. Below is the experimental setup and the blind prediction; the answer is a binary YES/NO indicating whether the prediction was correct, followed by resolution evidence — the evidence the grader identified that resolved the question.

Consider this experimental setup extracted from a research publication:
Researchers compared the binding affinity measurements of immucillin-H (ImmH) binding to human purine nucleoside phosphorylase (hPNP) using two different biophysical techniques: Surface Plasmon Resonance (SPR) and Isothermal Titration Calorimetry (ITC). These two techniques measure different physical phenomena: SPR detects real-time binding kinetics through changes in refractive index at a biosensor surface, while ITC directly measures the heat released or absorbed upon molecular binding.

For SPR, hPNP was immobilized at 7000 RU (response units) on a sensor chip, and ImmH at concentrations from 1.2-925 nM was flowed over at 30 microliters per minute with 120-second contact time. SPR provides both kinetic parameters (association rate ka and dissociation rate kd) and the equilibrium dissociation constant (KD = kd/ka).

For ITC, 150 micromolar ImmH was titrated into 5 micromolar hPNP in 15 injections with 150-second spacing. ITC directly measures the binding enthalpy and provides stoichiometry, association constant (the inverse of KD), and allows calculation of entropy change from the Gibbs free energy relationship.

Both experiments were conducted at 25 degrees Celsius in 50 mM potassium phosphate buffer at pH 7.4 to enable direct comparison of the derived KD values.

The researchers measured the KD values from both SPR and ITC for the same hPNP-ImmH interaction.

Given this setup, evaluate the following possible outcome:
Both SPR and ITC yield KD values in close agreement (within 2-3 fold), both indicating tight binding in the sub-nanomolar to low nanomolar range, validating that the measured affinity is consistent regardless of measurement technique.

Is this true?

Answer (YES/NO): NO